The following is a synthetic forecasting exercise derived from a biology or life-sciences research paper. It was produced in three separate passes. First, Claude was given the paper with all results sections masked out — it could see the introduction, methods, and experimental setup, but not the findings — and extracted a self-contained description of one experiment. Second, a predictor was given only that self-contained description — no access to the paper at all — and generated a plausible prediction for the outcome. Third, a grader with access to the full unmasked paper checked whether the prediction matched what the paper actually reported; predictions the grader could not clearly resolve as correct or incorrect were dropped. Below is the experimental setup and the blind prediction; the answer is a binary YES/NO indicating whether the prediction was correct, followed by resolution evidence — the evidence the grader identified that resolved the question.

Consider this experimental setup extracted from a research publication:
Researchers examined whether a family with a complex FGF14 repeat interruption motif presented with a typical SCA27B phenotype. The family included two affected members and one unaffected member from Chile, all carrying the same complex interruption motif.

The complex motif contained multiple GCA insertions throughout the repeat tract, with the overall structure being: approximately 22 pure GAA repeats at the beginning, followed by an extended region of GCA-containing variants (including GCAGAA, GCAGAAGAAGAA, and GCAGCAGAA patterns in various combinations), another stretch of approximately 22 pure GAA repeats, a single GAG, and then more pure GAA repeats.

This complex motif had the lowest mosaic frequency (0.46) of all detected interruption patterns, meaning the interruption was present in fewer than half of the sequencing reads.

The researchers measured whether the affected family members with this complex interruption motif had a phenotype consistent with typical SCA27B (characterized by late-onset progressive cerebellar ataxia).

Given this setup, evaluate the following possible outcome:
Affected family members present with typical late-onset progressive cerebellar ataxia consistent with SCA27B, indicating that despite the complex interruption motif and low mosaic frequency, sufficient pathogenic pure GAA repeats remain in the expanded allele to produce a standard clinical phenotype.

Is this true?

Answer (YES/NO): NO